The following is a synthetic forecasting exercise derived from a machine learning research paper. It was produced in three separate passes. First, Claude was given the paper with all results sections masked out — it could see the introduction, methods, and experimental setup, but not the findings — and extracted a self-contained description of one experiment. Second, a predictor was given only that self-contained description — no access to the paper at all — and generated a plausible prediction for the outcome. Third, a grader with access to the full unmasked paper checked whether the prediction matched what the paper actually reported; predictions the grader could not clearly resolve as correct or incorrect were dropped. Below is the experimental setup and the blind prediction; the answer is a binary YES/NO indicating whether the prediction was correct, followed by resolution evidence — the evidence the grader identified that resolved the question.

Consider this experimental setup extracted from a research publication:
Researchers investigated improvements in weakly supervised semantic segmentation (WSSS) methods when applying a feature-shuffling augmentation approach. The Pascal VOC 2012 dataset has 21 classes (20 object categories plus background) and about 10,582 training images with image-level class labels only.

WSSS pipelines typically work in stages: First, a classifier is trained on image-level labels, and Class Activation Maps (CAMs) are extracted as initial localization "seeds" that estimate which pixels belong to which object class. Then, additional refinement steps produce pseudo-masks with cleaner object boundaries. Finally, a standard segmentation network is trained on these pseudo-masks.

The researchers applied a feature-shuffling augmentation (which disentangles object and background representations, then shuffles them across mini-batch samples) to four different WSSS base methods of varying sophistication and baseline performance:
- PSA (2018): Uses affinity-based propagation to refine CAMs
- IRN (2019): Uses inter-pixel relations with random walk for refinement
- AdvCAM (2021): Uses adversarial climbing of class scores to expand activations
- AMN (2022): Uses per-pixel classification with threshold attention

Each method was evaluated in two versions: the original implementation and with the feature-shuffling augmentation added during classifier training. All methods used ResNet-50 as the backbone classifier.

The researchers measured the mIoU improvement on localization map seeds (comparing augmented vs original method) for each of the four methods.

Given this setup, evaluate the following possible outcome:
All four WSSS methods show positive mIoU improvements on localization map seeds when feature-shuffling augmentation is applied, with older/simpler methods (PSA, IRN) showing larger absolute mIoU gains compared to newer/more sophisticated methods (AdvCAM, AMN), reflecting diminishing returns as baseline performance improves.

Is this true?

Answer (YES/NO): YES